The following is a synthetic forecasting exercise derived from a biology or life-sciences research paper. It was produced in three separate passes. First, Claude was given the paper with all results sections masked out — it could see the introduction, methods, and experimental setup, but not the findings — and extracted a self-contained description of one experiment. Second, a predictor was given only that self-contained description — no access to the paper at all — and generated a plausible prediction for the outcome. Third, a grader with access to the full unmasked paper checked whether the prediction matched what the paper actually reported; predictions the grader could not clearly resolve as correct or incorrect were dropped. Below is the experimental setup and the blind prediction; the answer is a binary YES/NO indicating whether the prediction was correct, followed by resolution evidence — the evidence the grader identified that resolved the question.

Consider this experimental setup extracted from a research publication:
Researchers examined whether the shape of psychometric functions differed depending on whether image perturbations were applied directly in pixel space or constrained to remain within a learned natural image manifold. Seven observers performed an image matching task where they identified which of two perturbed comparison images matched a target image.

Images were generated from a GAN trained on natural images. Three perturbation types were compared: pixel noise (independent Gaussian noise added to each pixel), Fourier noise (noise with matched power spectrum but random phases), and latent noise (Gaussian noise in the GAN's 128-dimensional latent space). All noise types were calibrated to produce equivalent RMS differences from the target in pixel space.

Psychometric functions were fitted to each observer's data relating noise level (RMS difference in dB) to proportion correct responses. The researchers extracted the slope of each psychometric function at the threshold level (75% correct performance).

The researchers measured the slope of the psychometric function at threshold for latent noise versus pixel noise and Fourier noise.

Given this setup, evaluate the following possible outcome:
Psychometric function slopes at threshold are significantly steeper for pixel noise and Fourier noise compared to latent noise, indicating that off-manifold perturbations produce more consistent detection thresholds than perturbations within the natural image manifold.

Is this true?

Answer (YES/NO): NO